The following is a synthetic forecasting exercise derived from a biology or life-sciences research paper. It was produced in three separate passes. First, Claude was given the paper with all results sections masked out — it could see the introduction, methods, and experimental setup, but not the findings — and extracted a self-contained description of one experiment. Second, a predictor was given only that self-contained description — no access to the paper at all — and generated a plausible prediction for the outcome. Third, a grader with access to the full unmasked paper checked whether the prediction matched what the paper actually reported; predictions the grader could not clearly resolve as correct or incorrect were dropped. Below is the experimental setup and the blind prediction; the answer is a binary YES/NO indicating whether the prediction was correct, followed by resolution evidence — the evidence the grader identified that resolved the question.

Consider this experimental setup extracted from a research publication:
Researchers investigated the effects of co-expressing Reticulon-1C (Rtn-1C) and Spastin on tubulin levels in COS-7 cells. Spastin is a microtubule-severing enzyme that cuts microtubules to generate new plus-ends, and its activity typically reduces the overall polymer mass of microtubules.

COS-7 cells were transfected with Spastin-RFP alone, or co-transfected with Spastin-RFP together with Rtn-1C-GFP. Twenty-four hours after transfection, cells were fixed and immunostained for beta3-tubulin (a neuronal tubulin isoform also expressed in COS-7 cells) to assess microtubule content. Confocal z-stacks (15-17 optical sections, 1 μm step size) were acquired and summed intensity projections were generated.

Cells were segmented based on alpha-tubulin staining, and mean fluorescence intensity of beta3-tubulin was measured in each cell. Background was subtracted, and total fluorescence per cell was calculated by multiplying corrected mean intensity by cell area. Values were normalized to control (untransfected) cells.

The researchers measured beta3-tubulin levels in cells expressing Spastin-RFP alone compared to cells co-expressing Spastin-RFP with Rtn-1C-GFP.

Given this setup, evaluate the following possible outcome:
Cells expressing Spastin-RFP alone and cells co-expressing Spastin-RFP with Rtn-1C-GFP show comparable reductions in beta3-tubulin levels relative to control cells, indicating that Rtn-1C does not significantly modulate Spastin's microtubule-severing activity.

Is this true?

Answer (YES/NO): NO